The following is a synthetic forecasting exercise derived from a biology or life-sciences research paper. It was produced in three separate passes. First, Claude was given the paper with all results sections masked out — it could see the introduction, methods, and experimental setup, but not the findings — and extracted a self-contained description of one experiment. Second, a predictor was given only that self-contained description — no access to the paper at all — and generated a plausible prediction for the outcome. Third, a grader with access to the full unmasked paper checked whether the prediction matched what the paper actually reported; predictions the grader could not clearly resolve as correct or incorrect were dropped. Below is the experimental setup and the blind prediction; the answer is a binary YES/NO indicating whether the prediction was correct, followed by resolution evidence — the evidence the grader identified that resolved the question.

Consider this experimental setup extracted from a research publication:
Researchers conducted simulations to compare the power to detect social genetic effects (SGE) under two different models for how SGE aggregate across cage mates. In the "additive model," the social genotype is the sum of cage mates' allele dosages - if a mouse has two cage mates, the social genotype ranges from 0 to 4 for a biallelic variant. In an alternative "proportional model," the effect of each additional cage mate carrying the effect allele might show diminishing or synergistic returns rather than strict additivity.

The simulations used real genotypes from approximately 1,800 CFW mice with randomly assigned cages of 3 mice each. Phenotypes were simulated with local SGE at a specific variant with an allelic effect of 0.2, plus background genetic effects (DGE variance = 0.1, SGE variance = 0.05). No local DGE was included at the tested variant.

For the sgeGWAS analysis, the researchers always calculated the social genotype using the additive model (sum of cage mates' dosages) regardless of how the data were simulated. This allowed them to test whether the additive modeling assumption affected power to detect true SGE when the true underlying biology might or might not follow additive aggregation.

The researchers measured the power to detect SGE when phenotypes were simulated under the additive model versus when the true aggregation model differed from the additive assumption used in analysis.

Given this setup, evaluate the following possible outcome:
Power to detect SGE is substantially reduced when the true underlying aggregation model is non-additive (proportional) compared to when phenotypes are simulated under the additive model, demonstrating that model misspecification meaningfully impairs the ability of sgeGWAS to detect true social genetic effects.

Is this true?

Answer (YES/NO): NO